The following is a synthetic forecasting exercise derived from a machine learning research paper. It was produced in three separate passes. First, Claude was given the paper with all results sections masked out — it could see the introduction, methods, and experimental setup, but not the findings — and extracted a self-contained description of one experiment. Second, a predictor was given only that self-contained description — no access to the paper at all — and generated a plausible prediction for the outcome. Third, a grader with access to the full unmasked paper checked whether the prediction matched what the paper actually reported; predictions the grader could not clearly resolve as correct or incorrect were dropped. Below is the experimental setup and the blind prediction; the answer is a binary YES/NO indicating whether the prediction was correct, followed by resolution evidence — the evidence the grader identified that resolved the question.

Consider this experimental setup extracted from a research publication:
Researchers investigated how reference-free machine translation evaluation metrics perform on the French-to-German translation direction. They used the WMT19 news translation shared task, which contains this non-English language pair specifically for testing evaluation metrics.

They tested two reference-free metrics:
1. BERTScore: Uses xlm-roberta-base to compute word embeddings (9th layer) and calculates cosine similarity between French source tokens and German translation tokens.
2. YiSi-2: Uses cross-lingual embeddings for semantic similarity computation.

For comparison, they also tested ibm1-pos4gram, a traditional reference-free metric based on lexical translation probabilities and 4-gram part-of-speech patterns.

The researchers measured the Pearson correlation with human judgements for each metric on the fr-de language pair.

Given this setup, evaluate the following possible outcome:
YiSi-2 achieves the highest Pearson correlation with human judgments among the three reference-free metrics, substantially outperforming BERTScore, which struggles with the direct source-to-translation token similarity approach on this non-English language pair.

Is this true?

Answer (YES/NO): NO